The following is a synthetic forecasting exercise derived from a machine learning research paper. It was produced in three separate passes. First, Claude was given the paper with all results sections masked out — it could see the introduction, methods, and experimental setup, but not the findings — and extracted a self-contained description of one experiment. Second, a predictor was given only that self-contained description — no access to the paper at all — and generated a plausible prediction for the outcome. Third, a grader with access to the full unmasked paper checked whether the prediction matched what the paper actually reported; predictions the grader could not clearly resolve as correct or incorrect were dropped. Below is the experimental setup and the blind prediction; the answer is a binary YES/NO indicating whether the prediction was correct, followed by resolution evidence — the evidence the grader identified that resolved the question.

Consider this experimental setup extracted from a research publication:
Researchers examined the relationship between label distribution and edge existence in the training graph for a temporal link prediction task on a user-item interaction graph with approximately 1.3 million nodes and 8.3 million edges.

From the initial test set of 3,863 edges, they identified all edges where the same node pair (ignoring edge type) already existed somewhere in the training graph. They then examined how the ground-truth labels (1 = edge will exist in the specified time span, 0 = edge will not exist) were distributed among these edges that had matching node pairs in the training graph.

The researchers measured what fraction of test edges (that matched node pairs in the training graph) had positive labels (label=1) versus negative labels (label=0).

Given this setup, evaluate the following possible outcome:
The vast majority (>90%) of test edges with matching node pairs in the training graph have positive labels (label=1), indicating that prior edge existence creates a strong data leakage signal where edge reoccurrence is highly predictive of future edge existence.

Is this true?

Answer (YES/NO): NO